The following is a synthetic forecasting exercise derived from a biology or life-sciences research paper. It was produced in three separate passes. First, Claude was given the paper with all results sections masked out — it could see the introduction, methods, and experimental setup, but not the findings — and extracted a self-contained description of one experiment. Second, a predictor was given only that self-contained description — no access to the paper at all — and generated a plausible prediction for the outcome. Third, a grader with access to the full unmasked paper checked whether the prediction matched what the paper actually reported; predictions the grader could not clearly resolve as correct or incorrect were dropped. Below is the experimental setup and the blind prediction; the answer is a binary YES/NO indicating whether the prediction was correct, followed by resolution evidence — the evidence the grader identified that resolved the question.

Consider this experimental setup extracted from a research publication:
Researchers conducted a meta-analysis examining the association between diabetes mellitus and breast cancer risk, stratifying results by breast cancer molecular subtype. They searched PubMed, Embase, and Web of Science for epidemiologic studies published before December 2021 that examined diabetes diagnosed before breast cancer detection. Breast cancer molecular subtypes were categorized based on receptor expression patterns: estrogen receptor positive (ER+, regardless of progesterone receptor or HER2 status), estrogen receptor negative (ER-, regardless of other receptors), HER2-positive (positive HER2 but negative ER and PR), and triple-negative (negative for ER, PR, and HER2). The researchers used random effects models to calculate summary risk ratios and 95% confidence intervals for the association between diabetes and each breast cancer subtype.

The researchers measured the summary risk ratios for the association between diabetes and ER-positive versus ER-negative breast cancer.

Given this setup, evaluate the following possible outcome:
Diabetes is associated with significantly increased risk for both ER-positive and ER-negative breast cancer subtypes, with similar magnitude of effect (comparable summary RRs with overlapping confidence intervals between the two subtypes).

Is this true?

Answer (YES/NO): YES